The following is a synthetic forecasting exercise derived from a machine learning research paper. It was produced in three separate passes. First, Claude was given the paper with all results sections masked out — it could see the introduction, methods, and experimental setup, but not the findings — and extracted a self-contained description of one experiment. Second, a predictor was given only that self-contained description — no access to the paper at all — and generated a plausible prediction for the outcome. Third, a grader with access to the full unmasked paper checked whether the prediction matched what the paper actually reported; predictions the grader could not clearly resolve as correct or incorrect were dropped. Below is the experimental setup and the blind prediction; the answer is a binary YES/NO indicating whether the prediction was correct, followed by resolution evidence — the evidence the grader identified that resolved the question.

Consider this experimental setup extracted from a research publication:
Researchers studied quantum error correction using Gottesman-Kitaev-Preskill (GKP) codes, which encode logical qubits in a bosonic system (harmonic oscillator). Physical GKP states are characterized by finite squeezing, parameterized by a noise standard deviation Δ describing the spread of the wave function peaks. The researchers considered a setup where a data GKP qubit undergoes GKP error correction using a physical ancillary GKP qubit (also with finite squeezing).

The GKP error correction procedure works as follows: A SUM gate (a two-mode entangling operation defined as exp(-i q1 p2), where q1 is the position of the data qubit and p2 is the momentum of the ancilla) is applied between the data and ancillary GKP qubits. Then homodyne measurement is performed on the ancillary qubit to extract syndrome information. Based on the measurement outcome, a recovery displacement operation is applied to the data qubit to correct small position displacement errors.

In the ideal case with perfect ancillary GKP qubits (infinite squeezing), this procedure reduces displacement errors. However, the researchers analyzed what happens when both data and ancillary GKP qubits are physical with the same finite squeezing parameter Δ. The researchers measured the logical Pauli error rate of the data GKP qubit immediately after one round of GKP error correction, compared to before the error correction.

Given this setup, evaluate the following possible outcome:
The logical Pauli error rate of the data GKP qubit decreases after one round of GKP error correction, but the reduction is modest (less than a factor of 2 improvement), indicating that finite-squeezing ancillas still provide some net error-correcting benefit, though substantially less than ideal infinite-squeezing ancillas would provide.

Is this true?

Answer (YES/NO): NO